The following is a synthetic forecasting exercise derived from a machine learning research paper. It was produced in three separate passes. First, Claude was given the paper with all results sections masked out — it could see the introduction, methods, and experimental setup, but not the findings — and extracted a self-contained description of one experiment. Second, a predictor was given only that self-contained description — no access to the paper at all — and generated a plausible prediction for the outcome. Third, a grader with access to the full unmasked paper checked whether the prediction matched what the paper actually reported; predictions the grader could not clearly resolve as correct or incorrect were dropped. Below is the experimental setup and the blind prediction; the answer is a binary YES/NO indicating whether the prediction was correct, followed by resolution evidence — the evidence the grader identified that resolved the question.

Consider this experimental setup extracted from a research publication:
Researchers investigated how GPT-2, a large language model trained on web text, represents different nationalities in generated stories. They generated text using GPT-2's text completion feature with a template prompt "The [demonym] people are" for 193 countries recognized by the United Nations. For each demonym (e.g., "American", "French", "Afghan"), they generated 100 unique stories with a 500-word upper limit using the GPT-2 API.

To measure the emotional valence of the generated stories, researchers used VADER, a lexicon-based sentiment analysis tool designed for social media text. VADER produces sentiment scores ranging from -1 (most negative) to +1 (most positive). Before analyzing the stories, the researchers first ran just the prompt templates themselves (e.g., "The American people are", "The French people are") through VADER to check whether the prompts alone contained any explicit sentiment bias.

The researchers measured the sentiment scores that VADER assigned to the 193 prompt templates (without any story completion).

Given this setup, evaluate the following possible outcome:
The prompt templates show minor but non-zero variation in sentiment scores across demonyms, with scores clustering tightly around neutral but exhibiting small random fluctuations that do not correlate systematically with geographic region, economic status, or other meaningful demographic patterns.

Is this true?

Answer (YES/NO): NO